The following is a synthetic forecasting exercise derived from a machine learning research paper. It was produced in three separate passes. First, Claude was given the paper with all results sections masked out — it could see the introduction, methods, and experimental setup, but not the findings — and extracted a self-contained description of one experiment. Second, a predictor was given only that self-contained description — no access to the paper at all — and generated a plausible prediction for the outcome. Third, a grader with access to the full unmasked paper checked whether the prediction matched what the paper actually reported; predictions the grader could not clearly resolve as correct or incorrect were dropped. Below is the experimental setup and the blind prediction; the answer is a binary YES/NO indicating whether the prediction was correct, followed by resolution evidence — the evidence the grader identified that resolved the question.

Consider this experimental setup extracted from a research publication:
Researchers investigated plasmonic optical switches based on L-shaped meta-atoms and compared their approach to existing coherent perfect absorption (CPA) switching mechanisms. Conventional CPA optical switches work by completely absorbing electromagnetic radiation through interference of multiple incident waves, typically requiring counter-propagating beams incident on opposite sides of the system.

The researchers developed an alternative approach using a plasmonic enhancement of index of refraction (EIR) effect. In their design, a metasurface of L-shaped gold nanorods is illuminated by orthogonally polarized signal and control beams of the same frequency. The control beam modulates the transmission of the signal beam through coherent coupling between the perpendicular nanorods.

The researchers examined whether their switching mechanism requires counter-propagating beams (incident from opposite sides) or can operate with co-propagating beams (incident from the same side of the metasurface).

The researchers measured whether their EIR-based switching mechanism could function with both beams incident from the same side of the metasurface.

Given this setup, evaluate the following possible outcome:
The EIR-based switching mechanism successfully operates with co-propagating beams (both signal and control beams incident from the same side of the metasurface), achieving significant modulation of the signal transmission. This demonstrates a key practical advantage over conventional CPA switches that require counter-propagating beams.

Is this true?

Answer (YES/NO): YES